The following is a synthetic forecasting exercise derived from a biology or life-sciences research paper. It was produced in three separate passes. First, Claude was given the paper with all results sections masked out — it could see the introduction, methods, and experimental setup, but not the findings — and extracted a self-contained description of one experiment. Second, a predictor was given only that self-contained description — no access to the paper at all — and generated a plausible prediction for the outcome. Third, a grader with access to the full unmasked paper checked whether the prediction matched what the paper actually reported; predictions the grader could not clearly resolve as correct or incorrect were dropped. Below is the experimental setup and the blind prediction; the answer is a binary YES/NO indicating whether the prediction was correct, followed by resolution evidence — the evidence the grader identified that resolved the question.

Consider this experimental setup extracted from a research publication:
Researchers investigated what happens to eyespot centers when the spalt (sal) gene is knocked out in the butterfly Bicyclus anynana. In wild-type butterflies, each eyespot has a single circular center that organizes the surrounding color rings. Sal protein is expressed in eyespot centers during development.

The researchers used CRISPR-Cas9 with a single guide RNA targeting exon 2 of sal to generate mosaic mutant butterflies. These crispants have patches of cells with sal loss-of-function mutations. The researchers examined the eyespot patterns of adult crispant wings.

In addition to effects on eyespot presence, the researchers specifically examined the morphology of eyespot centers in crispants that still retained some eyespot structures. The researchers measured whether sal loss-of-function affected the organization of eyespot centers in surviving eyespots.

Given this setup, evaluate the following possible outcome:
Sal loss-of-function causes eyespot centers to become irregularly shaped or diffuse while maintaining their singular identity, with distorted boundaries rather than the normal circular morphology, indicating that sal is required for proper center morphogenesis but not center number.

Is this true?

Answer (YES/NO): NO